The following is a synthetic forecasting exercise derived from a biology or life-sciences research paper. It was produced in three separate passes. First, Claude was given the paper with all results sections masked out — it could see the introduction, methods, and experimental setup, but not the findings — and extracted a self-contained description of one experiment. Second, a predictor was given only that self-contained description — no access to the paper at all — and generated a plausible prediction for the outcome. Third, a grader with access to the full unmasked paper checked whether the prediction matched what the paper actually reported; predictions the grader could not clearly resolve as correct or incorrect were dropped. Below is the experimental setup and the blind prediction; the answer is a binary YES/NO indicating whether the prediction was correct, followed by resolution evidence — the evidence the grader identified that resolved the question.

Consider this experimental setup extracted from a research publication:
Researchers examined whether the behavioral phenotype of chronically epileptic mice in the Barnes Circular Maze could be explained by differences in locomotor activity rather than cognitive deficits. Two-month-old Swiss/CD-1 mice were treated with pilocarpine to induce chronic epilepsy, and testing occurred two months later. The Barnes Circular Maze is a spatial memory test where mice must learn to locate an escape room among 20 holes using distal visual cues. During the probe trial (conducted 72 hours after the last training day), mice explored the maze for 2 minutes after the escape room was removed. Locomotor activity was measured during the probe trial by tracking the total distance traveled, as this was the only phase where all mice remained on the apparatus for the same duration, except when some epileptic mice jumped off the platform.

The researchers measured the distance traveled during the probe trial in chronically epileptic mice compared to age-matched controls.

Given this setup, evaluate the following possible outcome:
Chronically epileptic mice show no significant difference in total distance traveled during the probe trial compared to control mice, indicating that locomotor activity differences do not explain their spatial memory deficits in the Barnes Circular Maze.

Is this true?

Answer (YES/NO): YES